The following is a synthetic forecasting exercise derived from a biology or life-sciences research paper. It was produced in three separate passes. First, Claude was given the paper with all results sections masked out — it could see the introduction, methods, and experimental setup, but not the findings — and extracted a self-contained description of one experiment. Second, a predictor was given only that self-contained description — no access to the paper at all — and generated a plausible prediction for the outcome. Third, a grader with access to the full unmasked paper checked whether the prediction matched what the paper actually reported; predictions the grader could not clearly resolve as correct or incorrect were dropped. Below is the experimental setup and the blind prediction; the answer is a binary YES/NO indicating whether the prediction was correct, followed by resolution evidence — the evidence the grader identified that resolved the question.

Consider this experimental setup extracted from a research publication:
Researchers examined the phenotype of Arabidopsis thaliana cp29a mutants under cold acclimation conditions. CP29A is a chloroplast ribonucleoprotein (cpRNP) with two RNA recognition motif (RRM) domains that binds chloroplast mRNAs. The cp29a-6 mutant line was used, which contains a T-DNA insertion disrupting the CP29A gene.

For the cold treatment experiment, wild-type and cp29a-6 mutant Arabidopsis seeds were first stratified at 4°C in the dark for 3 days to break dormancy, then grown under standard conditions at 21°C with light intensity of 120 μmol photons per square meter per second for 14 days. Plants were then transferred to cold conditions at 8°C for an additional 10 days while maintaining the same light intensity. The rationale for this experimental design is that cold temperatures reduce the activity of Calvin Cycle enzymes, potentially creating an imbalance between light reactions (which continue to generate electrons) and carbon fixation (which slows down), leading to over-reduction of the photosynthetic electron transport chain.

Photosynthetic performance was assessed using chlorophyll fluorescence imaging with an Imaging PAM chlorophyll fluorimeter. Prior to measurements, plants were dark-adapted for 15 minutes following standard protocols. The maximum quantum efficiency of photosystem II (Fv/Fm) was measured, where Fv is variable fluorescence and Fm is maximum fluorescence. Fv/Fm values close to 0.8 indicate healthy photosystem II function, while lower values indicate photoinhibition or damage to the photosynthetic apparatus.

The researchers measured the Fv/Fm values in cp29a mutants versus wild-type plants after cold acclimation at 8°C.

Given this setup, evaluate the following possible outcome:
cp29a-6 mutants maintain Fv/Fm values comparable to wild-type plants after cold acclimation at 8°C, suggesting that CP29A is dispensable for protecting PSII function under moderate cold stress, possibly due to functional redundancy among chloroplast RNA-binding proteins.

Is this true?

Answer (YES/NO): NO